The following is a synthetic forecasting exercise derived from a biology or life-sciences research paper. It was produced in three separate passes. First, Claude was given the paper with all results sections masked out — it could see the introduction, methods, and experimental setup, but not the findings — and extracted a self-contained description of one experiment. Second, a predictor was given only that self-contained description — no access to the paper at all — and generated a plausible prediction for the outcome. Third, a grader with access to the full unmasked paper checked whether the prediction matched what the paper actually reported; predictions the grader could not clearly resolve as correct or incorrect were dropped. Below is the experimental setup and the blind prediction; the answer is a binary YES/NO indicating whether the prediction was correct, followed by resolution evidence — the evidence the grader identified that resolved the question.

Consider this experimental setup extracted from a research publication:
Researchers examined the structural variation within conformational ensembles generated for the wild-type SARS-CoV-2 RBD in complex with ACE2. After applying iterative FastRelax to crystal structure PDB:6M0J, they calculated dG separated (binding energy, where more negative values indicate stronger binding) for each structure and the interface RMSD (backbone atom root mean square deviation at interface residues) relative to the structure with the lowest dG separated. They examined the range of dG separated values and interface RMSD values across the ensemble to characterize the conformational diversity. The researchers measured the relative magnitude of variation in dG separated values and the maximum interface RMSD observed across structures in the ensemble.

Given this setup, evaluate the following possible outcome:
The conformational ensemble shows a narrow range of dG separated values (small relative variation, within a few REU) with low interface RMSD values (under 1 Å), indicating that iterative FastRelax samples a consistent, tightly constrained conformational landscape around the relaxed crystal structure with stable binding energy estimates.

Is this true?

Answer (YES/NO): NO